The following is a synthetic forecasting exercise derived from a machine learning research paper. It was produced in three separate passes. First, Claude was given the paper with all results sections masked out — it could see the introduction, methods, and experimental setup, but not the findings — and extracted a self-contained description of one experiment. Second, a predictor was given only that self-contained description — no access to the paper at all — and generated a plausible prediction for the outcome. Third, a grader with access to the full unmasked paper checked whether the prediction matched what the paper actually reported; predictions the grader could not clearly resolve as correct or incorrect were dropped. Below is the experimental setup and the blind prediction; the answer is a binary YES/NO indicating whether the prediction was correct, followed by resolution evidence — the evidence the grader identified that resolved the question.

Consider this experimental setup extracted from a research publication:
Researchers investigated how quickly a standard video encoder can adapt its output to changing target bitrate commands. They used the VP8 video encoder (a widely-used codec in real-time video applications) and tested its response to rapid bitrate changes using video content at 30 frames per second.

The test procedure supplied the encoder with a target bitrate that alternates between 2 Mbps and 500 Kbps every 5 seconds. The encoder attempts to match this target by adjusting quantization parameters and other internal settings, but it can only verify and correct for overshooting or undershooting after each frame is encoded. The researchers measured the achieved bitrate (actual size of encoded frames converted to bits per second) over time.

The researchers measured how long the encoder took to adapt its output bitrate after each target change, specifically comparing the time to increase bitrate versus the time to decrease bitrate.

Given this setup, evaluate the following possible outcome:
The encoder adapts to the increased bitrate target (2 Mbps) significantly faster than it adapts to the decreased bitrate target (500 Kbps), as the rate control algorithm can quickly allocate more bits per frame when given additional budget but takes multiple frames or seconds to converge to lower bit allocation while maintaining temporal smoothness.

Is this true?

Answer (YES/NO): NO